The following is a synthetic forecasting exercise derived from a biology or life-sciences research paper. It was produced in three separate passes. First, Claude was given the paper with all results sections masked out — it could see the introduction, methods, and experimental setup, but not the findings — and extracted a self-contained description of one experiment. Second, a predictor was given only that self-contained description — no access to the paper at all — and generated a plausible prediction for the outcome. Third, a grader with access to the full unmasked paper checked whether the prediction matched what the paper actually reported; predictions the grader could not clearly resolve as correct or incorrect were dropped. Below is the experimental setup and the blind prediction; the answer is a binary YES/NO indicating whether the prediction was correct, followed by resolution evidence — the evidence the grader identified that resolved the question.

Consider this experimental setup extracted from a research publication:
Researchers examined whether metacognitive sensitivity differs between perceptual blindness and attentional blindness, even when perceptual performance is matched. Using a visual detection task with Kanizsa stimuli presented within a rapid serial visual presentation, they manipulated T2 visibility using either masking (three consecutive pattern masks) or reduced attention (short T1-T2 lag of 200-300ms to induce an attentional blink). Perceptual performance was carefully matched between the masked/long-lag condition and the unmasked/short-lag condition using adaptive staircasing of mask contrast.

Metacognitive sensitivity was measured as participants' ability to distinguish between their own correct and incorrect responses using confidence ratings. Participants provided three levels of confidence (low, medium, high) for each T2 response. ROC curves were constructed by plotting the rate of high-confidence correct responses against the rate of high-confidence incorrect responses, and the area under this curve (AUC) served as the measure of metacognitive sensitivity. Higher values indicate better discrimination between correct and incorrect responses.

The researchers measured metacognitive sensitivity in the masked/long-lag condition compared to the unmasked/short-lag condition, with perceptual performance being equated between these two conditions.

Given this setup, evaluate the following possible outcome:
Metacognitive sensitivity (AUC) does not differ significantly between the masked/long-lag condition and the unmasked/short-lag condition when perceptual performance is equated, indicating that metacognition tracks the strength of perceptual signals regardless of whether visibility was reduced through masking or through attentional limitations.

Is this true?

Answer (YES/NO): YES